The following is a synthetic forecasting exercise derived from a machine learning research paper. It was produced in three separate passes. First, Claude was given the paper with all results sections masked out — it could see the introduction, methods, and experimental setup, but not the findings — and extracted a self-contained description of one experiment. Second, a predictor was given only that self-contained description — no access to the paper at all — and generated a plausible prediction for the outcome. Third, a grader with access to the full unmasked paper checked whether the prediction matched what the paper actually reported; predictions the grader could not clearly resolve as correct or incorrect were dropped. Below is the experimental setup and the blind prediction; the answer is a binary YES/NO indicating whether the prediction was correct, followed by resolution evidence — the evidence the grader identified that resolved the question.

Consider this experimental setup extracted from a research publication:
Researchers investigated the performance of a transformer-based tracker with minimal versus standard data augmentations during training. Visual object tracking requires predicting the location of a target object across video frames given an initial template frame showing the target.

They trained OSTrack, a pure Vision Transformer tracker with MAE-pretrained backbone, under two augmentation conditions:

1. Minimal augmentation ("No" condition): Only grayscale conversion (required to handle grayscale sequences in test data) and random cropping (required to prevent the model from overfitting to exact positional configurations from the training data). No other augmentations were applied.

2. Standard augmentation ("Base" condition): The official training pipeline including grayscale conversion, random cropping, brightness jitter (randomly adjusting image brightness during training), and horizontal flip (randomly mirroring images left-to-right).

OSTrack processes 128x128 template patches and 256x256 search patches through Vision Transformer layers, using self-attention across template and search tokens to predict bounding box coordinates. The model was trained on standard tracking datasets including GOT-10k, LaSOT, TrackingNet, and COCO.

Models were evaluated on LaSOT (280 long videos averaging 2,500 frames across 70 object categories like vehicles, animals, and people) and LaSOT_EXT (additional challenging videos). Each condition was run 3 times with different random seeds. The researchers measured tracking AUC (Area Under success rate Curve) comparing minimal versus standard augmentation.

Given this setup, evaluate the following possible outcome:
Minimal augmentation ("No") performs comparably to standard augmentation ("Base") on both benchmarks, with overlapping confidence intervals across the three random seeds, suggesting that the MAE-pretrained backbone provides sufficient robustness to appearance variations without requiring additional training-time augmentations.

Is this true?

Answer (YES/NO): YES